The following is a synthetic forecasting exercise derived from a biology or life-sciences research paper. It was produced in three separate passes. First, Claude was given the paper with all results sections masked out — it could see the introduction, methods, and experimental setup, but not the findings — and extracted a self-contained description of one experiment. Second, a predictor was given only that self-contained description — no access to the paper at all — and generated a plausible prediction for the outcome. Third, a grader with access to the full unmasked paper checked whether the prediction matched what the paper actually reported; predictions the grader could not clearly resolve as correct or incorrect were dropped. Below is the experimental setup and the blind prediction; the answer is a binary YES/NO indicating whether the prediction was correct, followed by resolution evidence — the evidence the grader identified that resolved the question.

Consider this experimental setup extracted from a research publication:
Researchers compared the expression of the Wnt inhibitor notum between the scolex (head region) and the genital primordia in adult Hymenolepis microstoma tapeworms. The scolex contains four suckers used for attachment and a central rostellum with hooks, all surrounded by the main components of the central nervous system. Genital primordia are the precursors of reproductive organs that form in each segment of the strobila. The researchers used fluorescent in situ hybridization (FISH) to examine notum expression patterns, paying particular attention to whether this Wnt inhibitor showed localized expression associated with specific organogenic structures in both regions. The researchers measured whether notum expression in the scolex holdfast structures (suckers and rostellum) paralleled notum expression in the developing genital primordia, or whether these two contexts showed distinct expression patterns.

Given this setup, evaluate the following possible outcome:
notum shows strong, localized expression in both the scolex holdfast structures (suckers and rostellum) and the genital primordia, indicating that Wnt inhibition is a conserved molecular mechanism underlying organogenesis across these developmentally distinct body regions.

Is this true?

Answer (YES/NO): NO